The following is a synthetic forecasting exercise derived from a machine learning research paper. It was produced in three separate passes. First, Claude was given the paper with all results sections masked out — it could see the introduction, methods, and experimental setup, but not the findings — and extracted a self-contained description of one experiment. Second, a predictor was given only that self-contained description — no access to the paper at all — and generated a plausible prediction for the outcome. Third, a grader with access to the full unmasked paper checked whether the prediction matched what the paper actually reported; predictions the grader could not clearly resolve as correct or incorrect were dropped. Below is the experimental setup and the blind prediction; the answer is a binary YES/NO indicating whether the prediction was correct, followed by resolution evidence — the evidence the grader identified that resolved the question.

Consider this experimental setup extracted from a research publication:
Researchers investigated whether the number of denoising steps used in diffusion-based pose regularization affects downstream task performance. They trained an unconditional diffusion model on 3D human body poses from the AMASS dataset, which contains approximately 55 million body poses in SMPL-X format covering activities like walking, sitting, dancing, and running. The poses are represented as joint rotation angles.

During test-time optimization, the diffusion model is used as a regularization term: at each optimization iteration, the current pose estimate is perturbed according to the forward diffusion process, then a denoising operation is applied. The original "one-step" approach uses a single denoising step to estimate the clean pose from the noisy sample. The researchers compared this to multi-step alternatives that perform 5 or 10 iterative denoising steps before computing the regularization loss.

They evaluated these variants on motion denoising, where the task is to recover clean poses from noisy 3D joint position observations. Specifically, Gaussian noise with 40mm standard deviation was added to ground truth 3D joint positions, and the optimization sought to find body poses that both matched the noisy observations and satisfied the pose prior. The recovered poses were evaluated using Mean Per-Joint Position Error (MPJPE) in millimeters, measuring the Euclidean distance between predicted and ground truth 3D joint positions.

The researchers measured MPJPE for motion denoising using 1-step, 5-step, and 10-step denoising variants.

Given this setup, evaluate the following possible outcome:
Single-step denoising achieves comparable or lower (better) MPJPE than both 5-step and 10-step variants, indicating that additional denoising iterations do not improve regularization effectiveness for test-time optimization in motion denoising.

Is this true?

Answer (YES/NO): YES